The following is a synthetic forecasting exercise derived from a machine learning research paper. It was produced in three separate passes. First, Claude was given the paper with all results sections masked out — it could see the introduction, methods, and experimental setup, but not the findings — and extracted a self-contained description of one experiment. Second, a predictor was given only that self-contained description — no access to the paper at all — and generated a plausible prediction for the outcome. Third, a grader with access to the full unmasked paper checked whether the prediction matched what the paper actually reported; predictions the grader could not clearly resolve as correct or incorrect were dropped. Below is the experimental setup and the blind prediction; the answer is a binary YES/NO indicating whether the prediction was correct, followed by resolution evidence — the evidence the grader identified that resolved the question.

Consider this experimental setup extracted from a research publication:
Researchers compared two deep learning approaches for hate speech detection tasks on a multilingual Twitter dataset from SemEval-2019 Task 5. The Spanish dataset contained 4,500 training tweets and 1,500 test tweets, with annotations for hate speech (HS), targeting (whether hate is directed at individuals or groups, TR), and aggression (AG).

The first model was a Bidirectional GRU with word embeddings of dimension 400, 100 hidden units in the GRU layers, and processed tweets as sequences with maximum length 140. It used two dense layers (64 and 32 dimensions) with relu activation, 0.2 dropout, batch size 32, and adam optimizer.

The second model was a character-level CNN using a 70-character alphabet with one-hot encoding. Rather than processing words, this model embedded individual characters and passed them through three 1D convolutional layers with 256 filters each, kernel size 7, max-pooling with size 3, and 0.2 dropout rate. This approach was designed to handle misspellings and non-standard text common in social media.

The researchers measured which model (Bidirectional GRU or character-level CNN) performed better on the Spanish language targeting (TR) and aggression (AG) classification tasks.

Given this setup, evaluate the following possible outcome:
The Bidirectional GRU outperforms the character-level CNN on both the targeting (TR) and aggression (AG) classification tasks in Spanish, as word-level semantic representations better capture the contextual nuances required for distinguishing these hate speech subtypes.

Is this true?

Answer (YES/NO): NO